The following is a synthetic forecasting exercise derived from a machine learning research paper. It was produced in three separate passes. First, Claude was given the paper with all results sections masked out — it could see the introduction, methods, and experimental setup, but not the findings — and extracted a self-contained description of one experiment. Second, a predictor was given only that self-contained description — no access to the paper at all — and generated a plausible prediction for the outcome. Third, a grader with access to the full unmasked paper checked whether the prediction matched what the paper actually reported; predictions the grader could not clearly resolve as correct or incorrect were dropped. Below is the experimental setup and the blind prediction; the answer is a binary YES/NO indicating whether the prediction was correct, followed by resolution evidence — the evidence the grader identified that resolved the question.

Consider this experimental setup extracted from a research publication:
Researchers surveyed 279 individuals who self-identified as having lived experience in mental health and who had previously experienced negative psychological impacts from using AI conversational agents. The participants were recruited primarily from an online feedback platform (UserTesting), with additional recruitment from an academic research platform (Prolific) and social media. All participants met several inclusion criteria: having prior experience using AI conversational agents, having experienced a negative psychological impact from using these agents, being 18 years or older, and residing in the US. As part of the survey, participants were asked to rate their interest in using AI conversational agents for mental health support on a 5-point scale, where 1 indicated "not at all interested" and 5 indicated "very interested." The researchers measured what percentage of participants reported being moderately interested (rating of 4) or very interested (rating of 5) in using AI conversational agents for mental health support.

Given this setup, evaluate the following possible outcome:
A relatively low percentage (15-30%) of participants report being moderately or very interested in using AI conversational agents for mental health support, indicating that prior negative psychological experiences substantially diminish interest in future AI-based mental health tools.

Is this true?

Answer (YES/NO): NO